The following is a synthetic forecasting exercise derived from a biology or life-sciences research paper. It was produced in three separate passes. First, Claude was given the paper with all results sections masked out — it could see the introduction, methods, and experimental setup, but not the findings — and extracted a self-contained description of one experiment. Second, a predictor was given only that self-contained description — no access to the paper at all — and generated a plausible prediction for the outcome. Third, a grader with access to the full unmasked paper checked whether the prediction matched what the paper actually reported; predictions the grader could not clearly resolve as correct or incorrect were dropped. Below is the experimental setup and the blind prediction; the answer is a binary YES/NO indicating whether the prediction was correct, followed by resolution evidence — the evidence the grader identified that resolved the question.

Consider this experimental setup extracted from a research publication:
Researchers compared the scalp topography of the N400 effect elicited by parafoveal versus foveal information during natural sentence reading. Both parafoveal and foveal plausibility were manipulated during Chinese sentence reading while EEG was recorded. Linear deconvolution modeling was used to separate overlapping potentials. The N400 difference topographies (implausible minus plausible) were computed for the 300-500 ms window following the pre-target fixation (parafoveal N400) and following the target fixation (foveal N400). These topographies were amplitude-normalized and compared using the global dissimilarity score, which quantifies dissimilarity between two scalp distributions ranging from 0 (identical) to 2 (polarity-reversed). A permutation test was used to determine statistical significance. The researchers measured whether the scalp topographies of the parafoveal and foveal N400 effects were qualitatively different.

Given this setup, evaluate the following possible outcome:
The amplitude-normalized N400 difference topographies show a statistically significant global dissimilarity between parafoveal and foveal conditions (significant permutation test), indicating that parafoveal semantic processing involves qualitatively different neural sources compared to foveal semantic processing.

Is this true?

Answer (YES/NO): NO